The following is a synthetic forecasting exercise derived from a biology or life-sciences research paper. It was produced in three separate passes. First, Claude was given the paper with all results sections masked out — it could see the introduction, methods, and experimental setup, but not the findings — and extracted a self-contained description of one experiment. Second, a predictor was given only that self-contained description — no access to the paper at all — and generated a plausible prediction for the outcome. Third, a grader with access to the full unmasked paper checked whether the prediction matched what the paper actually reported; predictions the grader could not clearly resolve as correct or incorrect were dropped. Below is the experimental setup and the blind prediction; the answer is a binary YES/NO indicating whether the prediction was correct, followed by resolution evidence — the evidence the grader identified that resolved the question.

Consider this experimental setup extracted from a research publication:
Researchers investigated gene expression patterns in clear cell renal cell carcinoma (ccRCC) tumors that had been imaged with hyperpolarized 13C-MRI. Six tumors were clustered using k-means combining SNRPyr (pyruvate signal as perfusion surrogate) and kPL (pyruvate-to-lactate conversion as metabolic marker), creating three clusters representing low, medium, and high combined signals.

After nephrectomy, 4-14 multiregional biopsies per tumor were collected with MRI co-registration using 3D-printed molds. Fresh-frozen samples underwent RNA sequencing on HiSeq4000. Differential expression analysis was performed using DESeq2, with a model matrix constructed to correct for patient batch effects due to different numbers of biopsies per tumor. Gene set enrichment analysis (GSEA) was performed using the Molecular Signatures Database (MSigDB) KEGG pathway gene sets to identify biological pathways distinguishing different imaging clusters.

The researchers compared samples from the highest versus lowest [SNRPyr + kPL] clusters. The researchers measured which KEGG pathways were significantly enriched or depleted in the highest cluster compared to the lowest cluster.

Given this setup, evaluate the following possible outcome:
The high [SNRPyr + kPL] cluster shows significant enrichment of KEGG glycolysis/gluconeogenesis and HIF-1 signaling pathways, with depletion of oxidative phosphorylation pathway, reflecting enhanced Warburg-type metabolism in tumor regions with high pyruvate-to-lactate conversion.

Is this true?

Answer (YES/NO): NO